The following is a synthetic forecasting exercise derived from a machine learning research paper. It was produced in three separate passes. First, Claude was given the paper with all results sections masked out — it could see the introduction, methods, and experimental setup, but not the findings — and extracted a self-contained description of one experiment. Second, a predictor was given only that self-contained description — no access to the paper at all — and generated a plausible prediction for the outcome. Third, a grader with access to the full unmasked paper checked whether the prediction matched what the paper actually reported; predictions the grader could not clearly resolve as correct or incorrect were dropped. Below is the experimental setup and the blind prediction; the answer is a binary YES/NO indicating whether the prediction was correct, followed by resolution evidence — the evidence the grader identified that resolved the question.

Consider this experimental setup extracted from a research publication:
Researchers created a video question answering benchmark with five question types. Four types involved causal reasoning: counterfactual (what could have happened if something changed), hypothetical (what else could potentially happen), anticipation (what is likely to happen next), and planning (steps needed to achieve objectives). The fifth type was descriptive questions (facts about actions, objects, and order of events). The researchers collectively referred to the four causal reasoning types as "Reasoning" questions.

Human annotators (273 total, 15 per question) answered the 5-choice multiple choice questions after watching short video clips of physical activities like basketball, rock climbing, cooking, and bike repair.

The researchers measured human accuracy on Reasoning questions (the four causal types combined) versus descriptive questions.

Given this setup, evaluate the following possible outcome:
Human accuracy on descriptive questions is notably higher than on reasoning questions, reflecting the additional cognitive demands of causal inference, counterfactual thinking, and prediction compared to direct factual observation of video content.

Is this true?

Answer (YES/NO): YES